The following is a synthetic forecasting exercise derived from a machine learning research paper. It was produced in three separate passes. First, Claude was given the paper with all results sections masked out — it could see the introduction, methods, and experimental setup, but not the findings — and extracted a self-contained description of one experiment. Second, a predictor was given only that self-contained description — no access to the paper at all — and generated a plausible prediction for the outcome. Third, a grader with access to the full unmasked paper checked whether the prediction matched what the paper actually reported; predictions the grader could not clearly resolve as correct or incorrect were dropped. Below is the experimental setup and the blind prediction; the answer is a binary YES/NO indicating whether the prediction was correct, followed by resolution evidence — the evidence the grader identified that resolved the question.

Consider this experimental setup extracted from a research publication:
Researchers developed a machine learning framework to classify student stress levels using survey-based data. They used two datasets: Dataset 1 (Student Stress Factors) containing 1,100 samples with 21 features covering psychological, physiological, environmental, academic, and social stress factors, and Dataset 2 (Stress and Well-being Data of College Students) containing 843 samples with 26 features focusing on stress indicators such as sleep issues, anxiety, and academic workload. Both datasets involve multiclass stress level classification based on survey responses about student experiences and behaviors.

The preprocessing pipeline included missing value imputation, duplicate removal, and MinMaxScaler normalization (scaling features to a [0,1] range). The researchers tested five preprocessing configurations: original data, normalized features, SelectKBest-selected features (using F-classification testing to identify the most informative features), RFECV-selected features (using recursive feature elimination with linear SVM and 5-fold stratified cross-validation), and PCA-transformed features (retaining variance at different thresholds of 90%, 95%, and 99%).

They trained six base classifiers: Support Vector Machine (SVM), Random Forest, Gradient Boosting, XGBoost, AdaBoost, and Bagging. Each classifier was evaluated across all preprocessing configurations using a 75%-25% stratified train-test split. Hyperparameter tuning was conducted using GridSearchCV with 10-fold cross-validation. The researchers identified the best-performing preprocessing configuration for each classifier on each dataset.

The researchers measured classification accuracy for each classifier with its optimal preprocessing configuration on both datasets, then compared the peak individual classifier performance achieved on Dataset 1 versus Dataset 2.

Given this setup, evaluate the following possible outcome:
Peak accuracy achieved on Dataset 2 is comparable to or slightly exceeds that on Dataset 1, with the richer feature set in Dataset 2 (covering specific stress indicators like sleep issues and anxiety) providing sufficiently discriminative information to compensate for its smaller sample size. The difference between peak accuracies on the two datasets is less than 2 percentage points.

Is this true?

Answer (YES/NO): NO